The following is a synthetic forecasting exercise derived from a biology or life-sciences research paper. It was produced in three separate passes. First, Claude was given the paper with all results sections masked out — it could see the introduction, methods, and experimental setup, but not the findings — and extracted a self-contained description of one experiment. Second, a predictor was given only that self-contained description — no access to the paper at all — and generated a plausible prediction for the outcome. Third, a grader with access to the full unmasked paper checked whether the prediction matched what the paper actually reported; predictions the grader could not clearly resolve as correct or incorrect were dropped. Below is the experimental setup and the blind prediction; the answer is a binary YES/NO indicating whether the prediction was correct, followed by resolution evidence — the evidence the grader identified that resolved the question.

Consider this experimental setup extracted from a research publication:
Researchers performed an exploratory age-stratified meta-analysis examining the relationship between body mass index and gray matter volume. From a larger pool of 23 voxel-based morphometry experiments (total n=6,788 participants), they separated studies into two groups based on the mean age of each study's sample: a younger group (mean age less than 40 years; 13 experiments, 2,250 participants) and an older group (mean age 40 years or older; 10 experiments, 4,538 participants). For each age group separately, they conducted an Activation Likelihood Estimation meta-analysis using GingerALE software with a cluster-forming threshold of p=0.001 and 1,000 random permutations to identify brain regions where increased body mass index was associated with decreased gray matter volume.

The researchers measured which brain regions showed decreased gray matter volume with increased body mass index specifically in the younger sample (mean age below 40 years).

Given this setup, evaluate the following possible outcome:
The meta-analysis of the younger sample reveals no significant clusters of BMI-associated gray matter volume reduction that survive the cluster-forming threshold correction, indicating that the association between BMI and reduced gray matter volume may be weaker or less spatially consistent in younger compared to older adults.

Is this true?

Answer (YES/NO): NO